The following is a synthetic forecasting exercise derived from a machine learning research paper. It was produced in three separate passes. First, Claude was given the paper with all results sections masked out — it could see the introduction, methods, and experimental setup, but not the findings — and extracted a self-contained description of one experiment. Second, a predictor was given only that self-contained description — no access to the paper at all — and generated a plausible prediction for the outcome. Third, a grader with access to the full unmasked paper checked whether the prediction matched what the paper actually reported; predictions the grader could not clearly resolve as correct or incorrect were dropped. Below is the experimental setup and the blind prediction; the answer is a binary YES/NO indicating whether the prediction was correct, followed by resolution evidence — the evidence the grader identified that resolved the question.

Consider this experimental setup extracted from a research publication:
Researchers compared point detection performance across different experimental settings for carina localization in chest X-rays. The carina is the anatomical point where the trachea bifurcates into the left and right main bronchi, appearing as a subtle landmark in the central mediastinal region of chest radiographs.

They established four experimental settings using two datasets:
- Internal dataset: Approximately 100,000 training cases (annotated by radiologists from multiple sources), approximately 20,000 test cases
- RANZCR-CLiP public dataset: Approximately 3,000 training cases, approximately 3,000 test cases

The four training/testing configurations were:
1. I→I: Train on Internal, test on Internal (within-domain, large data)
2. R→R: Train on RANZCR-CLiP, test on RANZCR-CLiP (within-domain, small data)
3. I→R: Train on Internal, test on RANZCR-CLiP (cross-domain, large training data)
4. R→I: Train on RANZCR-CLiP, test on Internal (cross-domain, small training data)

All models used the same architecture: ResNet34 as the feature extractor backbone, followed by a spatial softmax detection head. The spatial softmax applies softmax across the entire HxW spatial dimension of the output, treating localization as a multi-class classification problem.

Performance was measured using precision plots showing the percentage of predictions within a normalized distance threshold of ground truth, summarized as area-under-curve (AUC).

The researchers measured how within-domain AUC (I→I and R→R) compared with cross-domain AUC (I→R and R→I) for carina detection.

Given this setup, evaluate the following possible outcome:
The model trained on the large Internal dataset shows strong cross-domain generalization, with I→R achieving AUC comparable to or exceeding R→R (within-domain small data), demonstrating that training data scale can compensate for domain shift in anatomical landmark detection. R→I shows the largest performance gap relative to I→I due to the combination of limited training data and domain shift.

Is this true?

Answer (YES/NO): NO